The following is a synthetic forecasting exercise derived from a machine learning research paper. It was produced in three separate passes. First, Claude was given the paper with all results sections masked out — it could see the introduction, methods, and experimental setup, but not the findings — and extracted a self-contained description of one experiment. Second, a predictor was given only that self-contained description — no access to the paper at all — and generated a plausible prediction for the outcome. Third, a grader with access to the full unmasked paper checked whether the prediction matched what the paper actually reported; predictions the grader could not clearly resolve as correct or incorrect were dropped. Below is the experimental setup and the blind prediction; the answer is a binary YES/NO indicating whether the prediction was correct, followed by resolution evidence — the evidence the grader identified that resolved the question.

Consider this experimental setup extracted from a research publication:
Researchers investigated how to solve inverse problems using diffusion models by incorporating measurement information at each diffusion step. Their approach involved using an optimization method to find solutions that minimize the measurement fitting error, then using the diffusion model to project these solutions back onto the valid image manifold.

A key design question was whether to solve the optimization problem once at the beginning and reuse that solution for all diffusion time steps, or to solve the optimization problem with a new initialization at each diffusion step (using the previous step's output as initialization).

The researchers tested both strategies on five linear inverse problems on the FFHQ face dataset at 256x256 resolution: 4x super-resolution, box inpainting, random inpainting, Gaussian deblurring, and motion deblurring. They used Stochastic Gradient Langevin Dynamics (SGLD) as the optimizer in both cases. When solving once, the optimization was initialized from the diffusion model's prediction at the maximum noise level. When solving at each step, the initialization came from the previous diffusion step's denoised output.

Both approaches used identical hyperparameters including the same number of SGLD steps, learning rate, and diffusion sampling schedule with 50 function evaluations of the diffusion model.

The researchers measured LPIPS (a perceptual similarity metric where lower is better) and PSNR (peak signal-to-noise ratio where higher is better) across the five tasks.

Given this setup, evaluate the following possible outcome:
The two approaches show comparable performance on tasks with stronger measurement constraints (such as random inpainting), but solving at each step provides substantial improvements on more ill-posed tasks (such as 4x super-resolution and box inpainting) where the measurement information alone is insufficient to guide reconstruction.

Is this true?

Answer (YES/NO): NO